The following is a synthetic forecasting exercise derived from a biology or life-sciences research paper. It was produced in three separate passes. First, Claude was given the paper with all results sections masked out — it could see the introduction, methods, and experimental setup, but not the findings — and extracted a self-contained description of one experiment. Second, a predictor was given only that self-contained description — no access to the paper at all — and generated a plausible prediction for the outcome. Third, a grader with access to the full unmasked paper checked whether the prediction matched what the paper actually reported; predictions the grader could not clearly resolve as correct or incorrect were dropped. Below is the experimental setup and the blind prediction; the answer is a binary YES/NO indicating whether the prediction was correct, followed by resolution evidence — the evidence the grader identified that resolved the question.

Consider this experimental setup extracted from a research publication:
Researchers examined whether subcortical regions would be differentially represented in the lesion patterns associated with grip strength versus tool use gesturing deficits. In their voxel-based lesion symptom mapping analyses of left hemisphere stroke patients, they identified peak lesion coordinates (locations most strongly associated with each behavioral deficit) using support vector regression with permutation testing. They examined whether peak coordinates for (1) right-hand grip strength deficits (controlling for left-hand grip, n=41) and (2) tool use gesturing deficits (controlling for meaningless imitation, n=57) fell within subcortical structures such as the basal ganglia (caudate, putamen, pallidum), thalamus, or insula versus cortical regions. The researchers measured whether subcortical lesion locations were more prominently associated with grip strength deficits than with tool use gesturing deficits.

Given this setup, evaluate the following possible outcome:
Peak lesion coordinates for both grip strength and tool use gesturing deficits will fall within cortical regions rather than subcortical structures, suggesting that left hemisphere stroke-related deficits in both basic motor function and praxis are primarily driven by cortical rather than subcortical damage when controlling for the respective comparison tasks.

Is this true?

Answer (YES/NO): NO